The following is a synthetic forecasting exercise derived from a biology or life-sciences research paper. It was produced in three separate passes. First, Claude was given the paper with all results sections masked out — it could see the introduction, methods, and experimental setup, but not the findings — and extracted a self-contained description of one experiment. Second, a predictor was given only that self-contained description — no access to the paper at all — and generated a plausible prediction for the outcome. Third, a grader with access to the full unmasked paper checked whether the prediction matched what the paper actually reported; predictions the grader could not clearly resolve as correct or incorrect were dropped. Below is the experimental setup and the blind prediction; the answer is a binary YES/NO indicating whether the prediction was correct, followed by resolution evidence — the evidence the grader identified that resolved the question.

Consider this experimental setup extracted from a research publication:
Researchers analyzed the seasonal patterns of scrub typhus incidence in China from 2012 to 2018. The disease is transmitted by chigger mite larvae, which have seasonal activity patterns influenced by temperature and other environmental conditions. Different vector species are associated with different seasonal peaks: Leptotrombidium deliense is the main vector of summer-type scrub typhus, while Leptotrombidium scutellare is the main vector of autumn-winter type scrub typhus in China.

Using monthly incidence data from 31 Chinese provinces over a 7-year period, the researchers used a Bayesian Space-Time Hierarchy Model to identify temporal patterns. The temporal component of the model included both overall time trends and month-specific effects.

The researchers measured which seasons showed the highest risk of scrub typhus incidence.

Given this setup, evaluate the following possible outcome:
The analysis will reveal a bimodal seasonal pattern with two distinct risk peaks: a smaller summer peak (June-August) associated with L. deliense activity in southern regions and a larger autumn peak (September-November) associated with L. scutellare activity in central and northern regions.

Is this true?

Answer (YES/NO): NO